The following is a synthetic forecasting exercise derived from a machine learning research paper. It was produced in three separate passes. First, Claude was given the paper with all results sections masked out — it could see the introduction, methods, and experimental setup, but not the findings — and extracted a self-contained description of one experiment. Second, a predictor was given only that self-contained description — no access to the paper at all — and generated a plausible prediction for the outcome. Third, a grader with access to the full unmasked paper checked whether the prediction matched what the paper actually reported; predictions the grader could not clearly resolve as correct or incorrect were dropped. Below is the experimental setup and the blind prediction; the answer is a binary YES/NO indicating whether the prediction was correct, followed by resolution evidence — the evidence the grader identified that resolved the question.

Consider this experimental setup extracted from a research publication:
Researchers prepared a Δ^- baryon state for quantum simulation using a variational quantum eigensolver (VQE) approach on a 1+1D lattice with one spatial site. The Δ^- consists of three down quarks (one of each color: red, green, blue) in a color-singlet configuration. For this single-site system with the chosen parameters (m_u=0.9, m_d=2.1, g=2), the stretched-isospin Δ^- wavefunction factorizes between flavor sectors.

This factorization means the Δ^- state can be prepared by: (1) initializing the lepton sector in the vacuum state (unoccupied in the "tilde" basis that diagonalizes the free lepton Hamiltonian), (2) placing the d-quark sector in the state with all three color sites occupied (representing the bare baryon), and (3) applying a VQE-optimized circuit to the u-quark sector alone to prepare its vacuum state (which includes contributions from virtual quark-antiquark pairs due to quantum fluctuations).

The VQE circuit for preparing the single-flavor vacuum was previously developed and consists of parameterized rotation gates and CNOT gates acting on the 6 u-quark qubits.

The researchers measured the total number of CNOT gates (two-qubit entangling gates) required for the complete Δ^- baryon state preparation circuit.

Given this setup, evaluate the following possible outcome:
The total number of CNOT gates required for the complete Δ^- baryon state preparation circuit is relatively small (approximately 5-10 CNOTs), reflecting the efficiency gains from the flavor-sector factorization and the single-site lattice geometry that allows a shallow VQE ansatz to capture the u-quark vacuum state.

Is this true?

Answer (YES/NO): YES